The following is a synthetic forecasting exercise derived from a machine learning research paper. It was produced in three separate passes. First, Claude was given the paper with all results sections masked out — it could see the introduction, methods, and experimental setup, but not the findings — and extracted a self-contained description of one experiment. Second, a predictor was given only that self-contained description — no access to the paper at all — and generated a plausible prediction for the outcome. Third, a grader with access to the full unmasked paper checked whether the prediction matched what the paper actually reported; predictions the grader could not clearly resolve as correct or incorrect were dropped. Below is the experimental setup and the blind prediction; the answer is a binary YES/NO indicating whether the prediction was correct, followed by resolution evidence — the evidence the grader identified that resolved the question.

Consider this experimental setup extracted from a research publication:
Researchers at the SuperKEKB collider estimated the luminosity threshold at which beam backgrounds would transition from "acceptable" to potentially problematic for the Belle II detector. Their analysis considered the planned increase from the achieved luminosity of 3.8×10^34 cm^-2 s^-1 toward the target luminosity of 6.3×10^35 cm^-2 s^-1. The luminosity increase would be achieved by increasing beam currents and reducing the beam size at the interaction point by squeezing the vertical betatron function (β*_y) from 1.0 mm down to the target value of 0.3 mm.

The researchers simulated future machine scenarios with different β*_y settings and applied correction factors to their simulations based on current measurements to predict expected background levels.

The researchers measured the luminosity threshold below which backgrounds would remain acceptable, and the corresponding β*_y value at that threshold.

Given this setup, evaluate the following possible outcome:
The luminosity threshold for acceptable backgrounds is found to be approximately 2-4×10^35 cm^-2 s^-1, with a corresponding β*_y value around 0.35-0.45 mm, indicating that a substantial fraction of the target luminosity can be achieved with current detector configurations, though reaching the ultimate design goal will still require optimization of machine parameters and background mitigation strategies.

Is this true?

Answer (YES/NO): NO